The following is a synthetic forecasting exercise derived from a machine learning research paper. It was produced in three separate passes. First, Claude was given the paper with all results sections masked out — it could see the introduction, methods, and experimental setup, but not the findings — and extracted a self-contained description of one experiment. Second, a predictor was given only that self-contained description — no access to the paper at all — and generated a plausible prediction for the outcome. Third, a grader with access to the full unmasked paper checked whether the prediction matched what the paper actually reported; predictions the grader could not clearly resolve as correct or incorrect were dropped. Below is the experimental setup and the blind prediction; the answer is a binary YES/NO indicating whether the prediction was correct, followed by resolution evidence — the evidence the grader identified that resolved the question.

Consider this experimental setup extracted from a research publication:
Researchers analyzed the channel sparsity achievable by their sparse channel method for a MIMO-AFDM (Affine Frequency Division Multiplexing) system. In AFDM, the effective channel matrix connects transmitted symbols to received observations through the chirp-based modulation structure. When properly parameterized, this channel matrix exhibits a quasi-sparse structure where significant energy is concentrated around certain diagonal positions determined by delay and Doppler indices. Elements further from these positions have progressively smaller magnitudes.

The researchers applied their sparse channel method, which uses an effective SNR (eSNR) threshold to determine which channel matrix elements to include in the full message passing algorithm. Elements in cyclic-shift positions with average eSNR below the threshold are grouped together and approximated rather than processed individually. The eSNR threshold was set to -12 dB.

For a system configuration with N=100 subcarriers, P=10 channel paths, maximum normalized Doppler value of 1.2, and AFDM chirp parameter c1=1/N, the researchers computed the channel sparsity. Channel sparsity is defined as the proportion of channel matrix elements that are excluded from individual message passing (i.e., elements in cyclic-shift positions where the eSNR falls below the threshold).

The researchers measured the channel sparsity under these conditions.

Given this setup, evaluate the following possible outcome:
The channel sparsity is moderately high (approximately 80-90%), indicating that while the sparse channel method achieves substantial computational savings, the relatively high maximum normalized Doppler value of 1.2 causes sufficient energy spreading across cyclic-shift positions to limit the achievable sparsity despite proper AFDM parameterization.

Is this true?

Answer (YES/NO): NO